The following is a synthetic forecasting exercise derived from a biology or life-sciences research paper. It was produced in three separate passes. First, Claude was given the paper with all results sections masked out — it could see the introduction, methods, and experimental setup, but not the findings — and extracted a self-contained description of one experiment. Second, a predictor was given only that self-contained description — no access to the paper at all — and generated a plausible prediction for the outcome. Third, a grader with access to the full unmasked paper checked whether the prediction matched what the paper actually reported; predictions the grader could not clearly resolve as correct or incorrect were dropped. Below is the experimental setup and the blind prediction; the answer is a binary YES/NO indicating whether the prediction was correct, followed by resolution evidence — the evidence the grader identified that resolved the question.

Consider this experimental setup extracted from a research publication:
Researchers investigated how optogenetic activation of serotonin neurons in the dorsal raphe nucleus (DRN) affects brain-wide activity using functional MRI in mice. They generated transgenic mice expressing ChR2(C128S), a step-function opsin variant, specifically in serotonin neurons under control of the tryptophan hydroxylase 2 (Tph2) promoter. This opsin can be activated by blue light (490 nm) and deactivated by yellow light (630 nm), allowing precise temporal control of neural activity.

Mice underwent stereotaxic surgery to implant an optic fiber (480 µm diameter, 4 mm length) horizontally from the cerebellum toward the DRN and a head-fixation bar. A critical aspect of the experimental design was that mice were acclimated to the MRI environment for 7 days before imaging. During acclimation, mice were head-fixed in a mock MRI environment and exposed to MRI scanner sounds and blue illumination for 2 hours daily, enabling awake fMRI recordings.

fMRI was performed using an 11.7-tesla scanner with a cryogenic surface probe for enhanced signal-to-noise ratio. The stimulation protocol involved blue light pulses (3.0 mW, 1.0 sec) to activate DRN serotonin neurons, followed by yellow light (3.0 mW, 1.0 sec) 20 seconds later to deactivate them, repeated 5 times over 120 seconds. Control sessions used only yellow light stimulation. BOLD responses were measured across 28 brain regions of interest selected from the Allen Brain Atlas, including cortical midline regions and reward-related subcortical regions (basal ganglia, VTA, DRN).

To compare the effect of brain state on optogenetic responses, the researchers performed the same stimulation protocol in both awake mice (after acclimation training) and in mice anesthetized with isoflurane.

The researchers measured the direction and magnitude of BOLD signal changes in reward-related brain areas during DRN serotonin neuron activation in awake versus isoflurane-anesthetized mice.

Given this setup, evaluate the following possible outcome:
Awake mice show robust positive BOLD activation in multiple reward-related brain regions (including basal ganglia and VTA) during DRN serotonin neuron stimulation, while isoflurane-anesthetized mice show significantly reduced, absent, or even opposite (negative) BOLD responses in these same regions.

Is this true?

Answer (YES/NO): YES